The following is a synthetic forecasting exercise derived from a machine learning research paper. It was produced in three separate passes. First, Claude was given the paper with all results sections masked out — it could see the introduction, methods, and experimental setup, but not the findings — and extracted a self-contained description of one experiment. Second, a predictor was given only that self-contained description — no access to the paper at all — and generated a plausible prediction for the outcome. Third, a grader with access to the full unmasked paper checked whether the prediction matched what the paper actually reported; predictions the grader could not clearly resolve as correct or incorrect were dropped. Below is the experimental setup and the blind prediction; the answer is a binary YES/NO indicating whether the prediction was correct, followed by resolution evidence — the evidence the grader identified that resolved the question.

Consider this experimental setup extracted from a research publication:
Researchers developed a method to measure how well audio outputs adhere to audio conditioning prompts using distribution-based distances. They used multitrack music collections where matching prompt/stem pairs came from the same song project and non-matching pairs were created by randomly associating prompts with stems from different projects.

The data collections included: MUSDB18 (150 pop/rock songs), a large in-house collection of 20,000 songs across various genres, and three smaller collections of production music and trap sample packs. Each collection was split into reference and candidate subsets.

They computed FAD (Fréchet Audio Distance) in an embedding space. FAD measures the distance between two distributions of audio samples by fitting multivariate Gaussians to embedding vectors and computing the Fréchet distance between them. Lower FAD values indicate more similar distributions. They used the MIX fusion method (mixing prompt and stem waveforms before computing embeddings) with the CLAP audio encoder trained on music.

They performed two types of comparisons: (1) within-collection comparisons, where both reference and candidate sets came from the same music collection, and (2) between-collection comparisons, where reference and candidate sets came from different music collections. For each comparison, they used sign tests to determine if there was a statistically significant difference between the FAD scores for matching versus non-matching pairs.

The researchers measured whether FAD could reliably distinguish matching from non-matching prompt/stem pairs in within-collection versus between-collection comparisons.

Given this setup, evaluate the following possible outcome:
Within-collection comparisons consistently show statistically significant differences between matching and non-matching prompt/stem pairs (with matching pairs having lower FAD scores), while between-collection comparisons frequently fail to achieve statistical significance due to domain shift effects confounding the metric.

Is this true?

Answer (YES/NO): YES